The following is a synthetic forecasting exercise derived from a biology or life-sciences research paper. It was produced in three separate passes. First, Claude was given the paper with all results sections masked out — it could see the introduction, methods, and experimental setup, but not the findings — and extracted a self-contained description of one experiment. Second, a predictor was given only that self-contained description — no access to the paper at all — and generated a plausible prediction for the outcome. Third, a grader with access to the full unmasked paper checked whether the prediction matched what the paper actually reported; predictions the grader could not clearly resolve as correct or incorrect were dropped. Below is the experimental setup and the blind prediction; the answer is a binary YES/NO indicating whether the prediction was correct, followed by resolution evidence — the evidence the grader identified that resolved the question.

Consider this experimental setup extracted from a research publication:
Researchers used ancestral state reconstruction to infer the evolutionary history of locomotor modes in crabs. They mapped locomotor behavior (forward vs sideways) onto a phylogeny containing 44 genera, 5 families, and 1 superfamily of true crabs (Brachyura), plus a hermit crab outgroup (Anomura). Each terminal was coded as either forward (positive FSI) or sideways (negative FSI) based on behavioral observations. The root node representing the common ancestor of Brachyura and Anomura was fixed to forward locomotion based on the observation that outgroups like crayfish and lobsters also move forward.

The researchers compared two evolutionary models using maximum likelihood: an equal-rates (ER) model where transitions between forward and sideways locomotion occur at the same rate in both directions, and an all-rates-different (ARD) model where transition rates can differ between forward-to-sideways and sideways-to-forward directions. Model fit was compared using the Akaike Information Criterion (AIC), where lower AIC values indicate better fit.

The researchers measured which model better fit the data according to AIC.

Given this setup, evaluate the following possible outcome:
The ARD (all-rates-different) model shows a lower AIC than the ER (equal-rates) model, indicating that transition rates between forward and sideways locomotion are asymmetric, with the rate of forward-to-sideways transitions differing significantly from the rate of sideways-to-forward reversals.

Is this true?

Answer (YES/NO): YES